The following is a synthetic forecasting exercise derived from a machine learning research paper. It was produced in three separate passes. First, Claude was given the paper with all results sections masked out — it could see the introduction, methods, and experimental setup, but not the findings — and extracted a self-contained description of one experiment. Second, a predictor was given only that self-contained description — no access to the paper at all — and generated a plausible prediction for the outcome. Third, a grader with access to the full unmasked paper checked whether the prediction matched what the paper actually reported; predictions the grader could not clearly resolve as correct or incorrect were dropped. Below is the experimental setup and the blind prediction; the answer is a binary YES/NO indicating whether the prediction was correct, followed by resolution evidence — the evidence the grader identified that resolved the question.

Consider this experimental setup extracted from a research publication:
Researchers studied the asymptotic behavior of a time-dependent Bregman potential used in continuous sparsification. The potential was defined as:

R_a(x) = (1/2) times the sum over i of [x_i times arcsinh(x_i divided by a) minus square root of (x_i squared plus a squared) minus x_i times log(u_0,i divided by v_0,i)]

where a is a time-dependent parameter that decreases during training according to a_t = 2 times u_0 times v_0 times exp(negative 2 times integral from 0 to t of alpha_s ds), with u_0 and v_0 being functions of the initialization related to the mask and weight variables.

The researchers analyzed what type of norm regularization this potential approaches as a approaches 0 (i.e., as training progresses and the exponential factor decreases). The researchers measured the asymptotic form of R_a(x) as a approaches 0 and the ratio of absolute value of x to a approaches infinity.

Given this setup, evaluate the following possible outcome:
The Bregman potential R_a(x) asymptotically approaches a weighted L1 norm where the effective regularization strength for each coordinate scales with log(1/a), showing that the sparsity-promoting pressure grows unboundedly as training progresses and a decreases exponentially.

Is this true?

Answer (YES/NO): YES